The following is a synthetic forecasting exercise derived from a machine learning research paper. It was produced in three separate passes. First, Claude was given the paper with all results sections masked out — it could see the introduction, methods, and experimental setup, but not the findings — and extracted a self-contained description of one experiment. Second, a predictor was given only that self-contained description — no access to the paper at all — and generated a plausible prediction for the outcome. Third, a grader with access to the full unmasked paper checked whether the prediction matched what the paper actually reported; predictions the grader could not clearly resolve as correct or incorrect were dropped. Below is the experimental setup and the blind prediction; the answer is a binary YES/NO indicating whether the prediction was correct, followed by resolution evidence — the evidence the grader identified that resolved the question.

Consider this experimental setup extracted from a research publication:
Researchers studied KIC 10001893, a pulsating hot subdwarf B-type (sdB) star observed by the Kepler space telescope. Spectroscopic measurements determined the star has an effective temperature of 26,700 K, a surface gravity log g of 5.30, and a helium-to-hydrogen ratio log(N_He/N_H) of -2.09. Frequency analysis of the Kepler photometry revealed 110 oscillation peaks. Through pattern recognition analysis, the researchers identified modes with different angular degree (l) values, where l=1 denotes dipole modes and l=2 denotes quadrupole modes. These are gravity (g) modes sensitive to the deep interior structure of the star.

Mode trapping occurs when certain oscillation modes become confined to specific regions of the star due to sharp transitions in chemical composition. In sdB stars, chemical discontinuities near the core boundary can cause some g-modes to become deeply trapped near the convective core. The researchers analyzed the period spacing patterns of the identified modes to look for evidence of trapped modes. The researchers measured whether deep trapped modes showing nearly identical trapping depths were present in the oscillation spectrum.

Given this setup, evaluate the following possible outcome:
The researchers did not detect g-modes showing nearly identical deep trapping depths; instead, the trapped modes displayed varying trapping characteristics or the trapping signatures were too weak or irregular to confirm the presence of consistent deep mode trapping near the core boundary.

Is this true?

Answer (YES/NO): NO